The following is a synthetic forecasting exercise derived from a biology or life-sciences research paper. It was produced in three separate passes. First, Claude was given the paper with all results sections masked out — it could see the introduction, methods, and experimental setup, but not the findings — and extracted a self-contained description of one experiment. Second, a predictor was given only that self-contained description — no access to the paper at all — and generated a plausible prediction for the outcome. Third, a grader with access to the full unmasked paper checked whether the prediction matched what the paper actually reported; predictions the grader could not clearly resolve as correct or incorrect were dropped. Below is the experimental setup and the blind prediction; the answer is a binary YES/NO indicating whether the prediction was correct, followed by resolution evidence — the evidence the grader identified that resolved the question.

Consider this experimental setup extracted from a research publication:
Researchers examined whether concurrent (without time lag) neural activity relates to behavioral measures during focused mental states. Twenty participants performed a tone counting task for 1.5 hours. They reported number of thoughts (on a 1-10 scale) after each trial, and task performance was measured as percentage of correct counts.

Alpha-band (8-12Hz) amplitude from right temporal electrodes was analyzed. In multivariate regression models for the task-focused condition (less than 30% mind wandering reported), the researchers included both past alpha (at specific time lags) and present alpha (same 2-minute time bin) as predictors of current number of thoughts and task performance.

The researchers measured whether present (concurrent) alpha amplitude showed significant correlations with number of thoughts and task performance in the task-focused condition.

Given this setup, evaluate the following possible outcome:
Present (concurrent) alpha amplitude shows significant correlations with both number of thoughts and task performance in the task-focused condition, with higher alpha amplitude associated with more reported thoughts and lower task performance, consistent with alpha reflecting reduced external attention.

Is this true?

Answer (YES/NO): NO